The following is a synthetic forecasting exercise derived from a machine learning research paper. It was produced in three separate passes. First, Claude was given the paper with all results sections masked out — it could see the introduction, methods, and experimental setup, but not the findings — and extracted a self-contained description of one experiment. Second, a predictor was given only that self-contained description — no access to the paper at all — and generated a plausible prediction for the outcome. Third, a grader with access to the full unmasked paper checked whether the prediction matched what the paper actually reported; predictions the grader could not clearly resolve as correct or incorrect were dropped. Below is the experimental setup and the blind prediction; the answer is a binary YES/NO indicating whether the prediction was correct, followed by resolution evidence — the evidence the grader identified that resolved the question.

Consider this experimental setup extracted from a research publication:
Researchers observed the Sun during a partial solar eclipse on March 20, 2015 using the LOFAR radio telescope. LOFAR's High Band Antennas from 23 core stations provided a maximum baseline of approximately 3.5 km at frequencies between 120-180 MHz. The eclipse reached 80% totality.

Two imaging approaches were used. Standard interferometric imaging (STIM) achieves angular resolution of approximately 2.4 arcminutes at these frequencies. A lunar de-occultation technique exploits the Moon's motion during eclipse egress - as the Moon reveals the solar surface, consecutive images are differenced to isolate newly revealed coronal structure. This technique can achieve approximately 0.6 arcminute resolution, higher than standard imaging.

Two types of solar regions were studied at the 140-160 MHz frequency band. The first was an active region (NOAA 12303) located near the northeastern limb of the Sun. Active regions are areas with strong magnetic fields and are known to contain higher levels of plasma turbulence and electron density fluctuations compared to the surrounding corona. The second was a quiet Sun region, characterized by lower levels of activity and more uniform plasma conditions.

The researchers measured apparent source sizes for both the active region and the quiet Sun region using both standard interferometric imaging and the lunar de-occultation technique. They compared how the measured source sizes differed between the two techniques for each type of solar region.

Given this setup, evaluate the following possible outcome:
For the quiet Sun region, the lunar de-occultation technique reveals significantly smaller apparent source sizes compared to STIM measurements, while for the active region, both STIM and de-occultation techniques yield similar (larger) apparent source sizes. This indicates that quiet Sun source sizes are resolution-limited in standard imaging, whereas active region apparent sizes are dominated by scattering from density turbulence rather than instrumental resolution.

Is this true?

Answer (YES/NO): YES